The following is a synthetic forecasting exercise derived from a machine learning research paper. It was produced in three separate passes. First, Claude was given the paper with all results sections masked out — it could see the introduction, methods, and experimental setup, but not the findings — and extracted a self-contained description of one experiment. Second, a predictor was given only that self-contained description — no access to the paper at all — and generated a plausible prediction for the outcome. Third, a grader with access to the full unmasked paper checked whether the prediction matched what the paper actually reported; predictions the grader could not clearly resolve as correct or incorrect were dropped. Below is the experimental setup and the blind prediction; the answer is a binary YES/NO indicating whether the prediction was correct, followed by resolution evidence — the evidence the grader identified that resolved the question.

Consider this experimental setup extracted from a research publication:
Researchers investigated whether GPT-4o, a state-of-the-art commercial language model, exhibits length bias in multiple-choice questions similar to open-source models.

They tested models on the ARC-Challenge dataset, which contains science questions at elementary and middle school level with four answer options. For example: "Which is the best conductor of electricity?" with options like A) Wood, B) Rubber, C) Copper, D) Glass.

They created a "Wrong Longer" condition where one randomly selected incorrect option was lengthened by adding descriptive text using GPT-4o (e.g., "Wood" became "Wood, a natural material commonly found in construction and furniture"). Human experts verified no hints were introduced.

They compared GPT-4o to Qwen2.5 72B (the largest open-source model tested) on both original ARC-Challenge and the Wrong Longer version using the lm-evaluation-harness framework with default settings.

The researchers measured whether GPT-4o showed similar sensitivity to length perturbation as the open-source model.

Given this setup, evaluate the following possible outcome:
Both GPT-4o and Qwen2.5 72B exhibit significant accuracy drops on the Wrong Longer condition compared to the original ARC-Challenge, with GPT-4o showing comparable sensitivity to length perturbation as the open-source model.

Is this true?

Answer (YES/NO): NO